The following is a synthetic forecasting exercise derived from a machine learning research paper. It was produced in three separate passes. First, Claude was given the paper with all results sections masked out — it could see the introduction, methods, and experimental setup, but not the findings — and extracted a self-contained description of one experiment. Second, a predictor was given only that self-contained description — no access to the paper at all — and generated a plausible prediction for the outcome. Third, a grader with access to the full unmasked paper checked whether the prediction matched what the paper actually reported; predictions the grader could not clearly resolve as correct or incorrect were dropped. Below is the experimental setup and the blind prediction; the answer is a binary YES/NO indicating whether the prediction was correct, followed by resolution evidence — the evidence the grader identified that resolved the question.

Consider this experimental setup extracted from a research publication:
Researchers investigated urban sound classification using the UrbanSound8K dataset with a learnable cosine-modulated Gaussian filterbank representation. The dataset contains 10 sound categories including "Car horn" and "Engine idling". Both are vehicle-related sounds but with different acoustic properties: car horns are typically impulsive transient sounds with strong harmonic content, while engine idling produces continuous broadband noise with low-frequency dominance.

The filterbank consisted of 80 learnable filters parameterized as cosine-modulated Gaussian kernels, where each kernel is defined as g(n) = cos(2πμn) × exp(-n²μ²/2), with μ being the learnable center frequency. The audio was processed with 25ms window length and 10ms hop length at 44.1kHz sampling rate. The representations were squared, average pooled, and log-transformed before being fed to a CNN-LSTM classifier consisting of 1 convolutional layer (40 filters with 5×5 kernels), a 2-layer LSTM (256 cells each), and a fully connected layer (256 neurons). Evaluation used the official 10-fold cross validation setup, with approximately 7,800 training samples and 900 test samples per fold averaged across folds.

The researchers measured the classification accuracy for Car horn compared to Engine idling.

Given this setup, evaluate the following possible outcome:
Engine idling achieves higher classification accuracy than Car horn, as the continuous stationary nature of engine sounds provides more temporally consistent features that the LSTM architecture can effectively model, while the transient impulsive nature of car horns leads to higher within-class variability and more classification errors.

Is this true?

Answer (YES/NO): NO